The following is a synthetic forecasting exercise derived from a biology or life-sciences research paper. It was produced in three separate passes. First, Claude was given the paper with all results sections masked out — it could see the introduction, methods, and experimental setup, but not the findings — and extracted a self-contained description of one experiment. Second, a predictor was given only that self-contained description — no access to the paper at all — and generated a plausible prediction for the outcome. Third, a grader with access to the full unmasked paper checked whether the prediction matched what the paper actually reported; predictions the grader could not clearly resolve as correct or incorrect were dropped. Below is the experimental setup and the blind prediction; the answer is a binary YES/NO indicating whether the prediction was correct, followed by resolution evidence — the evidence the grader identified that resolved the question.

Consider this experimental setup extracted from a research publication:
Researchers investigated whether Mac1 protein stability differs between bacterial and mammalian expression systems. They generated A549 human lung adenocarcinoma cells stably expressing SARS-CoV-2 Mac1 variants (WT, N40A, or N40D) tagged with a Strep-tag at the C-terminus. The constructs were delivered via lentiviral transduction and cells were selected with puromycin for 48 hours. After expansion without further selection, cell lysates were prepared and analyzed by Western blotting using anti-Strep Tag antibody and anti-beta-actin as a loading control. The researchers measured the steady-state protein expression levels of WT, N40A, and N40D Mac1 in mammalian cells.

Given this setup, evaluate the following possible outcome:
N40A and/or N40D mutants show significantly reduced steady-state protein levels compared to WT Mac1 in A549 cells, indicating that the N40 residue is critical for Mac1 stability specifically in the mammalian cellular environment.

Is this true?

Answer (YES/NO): NO